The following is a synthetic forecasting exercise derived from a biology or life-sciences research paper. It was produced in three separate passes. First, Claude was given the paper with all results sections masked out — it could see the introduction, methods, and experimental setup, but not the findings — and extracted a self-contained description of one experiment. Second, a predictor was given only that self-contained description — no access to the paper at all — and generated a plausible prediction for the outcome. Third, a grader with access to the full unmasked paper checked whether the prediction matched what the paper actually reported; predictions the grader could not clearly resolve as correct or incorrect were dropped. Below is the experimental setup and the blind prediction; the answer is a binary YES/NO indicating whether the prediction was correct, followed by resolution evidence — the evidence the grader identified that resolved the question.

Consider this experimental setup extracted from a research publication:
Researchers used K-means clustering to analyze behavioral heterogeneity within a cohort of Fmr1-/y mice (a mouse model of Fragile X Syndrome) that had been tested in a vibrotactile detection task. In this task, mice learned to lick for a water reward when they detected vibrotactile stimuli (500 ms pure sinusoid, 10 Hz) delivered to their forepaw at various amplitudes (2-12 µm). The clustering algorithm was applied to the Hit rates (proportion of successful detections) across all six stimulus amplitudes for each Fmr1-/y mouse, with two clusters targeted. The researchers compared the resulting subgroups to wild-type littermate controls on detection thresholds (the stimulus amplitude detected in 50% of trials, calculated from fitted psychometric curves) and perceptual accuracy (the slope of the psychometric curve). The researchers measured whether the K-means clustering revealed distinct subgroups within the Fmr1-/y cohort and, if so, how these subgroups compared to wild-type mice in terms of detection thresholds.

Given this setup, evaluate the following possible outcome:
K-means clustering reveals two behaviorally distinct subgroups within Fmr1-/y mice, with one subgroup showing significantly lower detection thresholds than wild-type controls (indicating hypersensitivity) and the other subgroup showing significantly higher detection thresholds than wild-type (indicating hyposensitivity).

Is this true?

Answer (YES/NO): NO